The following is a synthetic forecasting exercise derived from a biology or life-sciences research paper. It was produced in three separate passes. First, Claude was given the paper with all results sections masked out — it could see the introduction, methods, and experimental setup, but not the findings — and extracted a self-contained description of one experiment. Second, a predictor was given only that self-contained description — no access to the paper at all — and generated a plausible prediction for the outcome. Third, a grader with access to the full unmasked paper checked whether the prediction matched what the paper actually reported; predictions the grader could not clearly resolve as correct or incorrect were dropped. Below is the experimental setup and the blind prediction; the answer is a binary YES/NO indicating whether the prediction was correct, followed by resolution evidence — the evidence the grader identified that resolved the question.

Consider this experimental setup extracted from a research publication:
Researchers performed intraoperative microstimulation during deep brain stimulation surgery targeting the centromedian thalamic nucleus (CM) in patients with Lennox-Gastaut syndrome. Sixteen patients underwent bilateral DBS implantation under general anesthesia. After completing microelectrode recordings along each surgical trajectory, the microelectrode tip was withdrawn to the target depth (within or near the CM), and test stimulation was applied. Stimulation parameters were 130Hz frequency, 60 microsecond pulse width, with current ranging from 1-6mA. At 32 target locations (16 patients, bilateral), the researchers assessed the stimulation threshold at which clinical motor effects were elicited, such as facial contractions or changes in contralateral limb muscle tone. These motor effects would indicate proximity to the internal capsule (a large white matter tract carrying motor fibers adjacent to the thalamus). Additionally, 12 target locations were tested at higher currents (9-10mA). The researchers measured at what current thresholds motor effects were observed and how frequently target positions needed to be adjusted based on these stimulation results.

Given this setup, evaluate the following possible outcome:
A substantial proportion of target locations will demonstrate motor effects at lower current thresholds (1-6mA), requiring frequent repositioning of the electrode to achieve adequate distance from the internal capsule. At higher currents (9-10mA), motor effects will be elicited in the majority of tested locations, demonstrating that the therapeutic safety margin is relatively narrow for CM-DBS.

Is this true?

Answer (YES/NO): NO